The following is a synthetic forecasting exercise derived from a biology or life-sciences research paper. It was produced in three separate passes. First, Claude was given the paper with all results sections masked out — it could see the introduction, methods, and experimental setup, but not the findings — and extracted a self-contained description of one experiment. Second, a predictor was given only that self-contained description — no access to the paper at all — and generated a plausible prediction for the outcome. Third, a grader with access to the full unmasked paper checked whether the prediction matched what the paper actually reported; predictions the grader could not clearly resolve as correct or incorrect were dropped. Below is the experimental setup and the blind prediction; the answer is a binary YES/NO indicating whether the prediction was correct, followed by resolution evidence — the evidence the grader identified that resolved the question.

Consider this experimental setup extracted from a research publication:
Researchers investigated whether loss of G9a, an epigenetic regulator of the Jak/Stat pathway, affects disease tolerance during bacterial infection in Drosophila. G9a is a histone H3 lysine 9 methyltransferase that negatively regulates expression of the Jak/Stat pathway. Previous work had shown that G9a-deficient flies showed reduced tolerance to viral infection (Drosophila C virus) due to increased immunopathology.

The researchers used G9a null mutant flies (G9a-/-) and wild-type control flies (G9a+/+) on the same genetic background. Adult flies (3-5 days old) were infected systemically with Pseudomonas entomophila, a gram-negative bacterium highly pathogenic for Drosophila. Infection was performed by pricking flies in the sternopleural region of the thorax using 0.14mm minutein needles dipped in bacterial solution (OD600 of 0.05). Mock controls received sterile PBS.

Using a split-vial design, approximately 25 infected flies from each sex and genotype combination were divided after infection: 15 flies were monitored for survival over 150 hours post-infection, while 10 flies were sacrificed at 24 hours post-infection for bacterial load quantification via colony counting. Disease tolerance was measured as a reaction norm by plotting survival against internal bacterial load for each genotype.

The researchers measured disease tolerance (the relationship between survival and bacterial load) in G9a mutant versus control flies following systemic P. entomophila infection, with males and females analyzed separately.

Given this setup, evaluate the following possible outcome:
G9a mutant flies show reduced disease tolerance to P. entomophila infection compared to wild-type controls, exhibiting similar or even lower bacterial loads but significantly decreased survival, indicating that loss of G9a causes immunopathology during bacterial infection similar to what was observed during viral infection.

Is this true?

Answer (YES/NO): NO